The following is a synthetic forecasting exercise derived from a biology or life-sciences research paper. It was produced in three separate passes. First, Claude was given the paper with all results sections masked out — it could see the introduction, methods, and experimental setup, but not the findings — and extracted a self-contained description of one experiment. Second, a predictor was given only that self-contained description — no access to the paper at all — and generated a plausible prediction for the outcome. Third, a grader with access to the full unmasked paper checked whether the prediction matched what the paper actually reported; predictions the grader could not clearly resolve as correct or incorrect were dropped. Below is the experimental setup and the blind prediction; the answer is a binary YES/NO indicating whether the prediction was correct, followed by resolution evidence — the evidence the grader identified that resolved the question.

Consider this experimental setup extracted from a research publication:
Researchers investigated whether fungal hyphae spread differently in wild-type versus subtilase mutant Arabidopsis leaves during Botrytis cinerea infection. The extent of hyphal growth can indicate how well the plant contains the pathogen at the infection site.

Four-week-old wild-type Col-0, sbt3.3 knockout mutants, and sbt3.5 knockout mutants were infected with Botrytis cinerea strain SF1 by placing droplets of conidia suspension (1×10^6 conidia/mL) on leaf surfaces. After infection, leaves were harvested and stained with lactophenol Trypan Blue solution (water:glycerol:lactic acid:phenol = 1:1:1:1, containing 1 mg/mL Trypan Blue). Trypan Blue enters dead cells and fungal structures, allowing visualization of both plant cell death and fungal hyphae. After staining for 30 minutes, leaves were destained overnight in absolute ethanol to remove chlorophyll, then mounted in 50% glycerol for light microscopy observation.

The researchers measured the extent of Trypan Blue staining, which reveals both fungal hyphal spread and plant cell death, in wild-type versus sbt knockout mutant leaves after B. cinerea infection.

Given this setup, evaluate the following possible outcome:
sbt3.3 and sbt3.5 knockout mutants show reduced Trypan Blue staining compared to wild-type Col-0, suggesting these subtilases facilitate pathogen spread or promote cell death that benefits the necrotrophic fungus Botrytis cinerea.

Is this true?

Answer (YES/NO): NO